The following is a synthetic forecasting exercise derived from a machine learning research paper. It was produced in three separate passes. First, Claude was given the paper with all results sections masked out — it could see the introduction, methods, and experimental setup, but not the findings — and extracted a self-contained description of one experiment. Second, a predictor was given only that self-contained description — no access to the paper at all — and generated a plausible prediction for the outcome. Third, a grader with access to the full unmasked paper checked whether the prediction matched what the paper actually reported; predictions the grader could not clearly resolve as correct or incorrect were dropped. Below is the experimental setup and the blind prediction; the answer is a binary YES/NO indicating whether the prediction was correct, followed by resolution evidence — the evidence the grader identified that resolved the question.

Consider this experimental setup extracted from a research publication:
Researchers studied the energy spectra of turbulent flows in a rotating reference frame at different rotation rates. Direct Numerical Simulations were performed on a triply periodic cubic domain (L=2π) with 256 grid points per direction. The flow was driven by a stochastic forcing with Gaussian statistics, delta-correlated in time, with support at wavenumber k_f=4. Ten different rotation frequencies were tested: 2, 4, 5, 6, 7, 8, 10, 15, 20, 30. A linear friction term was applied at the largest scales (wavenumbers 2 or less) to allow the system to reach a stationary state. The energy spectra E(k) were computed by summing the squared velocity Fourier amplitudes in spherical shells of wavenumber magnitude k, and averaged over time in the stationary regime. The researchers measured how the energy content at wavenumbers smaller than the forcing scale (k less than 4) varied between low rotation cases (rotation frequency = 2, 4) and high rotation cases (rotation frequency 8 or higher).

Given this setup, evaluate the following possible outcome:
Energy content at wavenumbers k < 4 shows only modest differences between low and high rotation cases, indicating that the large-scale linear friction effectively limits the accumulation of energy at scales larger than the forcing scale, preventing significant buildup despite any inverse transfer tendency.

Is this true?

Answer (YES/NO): NO